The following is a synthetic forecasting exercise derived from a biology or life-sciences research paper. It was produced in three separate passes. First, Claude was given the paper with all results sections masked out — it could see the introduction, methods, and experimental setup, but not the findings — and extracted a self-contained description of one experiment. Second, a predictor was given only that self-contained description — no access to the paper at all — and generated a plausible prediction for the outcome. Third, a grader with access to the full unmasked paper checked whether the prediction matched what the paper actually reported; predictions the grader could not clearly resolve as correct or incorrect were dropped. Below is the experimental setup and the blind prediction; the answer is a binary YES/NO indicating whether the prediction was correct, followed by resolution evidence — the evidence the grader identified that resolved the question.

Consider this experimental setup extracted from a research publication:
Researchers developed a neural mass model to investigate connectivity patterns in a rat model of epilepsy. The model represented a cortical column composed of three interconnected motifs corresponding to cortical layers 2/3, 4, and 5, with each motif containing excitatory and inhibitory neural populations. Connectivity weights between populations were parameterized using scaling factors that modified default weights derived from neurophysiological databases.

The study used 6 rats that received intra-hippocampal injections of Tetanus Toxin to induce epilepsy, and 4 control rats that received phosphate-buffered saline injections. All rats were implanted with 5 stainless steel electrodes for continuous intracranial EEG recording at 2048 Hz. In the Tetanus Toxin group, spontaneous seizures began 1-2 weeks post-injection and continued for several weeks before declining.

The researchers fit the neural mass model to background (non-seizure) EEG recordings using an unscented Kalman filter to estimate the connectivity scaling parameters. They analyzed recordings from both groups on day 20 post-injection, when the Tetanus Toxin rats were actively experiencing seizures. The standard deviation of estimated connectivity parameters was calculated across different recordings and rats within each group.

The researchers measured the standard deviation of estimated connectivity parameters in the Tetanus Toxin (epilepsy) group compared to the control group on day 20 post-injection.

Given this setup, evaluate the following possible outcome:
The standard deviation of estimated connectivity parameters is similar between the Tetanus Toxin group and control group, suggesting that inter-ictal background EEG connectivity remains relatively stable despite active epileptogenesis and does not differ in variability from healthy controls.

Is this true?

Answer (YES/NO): NO